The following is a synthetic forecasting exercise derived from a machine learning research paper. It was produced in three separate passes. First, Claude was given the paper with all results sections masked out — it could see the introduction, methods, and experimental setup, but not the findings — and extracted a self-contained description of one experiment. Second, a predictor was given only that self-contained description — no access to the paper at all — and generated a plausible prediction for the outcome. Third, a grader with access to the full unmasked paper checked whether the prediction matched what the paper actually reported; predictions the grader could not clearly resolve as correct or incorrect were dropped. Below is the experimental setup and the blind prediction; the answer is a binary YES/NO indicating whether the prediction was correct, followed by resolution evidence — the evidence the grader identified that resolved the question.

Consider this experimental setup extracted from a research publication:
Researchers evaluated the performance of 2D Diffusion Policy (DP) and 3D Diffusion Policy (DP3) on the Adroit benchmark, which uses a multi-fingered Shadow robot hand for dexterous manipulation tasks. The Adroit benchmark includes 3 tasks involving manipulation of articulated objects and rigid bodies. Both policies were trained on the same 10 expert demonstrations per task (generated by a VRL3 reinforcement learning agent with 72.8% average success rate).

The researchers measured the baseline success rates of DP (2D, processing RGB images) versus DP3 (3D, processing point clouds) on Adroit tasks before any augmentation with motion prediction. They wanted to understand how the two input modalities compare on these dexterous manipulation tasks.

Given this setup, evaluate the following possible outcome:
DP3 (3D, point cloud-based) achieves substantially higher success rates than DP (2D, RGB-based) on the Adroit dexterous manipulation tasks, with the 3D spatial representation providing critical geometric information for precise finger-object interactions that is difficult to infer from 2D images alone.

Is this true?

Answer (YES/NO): YES